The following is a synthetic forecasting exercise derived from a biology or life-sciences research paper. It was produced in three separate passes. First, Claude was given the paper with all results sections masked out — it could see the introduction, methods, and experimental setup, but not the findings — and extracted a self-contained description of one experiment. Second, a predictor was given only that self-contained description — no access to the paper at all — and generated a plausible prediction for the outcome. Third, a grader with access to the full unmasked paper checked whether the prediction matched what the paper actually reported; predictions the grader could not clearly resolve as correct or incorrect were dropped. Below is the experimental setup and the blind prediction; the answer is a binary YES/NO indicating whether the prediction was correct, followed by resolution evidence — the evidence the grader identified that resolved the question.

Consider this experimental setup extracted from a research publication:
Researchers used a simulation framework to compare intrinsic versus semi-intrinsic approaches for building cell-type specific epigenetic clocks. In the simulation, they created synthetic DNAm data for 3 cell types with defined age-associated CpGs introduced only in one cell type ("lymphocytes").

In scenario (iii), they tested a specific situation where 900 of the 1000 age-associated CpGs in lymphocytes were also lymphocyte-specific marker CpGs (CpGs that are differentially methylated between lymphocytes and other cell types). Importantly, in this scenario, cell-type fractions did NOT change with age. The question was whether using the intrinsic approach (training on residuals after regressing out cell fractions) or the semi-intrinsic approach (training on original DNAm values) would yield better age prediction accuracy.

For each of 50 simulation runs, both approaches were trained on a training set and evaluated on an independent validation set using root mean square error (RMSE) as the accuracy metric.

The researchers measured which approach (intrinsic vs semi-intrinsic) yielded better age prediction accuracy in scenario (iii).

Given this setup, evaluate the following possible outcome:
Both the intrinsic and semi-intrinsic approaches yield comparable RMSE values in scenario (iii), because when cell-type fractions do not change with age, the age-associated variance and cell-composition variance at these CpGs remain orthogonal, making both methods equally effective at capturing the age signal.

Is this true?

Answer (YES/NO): NO